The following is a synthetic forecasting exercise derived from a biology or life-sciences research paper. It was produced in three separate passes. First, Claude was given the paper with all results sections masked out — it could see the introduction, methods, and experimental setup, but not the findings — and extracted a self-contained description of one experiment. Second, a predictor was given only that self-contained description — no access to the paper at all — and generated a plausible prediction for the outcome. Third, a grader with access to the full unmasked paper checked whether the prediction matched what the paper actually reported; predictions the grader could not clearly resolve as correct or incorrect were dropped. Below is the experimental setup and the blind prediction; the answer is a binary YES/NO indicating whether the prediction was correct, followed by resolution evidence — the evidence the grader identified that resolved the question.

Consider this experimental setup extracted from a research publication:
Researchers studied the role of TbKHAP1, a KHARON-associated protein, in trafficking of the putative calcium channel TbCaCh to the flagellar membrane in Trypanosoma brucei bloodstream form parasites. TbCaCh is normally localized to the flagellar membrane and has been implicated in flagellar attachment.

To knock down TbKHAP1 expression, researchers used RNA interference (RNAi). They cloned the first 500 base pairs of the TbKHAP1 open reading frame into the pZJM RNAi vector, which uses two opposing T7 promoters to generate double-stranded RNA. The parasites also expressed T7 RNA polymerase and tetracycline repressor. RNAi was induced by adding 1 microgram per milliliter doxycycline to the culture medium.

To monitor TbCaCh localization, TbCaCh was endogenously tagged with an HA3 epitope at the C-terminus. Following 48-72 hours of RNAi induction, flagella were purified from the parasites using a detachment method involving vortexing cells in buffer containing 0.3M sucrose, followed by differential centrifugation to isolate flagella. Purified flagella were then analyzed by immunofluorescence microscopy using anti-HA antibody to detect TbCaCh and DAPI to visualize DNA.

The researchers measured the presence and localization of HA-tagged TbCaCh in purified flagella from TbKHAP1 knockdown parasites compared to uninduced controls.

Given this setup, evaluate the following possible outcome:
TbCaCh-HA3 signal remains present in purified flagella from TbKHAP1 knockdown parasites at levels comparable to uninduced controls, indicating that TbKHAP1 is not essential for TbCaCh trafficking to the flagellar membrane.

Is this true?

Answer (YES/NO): NO